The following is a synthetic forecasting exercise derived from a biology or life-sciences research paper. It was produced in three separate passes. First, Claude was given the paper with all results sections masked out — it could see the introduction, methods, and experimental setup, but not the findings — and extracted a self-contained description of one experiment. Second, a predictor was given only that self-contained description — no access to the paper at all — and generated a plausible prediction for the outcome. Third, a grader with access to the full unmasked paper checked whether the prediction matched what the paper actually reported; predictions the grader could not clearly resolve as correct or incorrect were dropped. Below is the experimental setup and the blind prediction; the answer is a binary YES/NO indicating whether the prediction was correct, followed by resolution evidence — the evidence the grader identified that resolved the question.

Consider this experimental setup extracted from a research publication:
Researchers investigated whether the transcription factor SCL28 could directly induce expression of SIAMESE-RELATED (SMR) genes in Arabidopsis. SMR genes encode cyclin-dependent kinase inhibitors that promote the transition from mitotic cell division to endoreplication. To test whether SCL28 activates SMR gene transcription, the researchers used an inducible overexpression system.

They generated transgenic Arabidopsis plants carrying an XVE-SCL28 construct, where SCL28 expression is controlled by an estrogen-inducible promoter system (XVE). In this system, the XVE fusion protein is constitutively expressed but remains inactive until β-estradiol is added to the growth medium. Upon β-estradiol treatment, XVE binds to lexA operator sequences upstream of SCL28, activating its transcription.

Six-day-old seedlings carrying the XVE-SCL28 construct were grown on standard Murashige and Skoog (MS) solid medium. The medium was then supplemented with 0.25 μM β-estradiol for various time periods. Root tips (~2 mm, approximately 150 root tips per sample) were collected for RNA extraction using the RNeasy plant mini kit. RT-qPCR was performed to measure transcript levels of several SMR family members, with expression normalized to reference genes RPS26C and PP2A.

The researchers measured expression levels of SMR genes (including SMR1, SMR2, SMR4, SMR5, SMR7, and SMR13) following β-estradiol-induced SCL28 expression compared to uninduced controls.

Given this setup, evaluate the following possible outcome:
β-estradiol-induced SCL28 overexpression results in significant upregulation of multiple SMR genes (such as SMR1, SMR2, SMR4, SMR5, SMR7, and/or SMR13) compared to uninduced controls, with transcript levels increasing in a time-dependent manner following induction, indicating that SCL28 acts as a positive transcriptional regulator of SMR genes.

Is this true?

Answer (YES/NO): NO